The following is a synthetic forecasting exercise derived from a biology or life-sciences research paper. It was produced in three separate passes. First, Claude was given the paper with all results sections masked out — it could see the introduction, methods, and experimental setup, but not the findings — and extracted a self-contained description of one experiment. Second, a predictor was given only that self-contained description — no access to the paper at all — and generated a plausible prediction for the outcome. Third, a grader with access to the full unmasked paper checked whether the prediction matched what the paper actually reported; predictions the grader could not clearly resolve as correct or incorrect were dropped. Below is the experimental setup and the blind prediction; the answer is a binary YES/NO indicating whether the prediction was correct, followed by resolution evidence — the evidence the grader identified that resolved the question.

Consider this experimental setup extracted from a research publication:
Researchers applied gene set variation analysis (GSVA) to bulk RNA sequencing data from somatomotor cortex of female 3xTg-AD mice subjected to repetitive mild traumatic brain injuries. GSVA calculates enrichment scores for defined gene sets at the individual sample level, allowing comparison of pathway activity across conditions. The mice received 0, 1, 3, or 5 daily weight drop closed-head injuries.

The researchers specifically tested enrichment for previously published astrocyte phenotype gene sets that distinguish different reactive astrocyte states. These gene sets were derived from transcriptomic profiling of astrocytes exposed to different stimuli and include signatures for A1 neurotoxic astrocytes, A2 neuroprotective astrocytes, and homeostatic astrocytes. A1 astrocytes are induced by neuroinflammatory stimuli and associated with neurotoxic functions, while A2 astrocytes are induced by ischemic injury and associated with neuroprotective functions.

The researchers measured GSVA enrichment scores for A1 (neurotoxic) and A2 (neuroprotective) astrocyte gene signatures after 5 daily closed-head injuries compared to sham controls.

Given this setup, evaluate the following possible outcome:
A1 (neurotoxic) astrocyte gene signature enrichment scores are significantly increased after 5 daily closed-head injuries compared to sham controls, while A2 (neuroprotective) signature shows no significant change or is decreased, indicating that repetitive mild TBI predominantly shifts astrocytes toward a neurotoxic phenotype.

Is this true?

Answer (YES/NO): NO